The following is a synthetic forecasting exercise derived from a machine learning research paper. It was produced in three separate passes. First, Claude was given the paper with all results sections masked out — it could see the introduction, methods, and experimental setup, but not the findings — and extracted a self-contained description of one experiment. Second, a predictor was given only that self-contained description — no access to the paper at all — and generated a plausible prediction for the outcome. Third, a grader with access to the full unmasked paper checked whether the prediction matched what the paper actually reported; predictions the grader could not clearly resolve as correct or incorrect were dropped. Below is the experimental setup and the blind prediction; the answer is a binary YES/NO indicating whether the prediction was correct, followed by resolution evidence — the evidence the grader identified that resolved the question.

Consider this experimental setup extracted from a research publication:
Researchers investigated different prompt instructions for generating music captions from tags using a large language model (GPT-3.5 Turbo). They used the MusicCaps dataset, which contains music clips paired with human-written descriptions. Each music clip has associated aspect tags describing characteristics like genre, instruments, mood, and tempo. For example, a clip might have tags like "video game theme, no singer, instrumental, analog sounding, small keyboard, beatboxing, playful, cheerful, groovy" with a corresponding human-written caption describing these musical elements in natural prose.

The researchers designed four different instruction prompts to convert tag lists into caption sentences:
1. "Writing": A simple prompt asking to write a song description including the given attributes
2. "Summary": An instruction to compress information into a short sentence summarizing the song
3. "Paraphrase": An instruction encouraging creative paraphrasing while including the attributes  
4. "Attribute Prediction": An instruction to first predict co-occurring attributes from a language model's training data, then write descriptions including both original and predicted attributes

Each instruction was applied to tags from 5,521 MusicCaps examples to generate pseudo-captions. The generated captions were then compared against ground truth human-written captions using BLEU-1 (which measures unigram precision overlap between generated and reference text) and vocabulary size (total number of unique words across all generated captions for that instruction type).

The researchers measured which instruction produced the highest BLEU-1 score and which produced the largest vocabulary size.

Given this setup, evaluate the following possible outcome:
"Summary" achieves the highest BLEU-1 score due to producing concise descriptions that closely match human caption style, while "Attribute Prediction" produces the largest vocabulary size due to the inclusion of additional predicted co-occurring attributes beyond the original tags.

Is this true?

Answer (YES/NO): NO